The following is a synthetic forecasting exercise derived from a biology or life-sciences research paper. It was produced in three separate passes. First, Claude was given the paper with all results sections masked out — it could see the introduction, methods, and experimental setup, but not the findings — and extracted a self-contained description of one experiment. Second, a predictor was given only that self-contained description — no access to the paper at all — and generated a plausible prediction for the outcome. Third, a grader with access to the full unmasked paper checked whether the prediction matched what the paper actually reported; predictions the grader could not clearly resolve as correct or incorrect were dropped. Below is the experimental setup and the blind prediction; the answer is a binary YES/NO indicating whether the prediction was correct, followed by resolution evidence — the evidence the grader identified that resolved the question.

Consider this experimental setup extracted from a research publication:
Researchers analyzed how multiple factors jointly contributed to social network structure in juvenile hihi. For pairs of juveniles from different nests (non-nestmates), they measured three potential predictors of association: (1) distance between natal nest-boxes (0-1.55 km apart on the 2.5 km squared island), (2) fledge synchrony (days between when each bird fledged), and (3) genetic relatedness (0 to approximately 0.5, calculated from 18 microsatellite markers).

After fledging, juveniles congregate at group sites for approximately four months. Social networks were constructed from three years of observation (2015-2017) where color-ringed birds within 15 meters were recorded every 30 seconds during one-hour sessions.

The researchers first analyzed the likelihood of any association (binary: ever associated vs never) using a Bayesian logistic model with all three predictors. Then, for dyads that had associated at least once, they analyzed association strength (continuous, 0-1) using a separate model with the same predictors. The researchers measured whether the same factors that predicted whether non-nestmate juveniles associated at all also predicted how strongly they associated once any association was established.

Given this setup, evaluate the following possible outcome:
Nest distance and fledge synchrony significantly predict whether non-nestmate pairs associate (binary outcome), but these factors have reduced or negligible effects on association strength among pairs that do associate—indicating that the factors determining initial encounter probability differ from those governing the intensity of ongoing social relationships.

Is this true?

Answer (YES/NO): NO